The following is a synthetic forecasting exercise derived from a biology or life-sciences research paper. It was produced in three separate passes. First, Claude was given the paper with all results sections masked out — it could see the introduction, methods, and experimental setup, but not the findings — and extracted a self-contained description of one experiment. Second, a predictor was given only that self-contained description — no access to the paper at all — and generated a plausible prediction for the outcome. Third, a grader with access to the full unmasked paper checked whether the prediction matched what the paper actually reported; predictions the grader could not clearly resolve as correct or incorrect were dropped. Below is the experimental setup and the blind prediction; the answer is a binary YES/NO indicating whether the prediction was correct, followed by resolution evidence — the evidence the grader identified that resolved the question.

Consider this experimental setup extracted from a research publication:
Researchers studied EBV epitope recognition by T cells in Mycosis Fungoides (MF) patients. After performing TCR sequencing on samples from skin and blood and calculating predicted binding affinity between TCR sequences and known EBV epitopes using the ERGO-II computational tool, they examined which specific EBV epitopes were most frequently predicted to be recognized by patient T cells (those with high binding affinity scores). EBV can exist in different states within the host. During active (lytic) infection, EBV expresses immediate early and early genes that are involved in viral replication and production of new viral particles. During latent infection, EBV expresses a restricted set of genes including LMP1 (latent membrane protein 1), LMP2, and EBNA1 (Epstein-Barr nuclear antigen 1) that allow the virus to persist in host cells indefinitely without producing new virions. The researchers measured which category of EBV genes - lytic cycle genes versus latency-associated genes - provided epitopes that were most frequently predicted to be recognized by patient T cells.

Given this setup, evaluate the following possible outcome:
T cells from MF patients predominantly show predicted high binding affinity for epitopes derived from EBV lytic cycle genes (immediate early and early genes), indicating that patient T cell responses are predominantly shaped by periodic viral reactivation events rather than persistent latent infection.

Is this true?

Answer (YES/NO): NO